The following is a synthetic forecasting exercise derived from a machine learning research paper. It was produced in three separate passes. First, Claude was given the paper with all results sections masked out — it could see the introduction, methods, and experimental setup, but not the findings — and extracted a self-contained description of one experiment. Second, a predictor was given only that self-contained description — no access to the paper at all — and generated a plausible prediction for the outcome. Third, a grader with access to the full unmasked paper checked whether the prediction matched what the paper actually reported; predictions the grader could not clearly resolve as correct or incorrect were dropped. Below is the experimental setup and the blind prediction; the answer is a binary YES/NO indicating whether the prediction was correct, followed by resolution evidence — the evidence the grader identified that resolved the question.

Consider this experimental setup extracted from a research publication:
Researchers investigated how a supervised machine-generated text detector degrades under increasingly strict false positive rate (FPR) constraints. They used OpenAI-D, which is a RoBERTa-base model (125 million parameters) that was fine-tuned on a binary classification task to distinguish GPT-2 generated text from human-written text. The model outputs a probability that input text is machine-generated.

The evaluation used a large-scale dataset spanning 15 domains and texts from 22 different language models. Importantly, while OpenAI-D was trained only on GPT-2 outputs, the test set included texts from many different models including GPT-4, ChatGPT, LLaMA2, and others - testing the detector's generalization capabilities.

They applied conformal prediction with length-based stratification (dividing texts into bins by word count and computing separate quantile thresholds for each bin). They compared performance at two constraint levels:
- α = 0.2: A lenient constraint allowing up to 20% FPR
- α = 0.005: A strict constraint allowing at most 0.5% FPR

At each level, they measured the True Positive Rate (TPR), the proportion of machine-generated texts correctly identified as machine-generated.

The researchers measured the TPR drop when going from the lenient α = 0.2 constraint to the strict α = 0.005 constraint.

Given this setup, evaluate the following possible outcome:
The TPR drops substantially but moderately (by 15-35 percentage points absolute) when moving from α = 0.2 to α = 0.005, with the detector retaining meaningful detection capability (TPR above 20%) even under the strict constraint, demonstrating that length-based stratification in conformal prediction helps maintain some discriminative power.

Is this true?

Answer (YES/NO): YES